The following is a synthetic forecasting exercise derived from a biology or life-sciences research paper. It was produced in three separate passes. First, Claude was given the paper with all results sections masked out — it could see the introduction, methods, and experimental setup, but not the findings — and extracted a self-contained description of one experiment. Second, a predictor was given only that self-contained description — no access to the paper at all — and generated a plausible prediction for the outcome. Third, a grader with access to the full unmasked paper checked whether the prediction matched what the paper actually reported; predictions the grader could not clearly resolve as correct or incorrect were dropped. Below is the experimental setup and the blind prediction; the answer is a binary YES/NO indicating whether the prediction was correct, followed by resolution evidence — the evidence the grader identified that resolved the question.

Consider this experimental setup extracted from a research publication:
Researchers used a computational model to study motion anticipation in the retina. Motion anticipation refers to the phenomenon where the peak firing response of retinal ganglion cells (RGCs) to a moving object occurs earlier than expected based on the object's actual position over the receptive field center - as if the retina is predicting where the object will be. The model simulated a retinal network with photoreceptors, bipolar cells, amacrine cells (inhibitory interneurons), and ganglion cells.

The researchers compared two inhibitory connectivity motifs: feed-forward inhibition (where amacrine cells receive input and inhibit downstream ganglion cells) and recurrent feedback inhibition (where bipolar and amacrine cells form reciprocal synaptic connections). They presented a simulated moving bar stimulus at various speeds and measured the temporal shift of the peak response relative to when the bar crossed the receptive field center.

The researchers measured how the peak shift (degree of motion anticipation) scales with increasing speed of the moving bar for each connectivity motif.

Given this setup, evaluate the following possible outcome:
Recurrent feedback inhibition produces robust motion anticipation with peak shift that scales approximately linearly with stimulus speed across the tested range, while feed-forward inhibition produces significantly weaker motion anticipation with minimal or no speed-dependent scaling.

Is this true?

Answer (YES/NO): NO